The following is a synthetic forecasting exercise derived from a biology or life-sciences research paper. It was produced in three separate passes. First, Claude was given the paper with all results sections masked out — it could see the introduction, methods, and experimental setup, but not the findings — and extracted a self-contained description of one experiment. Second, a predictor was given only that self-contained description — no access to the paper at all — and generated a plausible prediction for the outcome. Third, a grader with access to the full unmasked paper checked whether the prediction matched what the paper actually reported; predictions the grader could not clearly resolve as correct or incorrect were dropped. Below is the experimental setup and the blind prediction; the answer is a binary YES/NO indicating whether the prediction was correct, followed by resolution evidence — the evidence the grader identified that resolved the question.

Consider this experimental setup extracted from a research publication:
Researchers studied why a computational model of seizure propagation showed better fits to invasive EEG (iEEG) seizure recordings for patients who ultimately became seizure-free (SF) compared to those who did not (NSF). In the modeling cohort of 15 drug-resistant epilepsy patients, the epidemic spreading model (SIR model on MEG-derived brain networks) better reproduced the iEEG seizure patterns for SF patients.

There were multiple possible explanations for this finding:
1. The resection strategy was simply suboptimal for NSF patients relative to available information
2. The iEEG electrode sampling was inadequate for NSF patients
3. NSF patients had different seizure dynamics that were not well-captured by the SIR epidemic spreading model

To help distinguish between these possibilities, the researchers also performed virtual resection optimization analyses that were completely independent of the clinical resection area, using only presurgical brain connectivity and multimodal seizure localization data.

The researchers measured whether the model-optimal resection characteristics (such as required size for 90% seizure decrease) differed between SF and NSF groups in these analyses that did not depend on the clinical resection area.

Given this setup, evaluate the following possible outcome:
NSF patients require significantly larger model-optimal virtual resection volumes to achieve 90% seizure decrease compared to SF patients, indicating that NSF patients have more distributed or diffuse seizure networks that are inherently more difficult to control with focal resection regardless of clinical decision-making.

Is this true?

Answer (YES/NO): YES